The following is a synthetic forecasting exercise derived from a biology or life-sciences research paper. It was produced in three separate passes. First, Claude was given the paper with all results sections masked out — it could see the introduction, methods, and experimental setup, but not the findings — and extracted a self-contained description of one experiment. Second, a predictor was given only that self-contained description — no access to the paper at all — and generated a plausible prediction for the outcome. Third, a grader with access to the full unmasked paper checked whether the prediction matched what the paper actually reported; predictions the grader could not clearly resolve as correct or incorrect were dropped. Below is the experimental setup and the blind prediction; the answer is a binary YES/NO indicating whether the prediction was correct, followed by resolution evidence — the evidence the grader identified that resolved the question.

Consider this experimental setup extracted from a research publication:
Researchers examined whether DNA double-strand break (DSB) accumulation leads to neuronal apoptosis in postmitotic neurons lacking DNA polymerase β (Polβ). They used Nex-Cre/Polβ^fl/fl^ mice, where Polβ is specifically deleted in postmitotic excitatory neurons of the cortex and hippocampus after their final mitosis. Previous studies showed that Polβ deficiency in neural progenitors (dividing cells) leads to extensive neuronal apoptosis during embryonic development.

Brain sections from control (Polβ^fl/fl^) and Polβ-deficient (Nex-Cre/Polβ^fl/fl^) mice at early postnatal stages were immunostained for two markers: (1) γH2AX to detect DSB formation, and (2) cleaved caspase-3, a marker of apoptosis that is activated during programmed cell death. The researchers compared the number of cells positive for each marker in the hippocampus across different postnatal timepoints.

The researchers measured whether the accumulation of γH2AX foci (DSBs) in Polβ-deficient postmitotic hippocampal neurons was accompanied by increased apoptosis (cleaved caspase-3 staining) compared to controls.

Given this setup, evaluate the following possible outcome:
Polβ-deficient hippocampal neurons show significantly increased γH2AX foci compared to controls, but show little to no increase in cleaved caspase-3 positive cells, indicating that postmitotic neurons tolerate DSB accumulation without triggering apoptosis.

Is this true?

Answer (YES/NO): YES